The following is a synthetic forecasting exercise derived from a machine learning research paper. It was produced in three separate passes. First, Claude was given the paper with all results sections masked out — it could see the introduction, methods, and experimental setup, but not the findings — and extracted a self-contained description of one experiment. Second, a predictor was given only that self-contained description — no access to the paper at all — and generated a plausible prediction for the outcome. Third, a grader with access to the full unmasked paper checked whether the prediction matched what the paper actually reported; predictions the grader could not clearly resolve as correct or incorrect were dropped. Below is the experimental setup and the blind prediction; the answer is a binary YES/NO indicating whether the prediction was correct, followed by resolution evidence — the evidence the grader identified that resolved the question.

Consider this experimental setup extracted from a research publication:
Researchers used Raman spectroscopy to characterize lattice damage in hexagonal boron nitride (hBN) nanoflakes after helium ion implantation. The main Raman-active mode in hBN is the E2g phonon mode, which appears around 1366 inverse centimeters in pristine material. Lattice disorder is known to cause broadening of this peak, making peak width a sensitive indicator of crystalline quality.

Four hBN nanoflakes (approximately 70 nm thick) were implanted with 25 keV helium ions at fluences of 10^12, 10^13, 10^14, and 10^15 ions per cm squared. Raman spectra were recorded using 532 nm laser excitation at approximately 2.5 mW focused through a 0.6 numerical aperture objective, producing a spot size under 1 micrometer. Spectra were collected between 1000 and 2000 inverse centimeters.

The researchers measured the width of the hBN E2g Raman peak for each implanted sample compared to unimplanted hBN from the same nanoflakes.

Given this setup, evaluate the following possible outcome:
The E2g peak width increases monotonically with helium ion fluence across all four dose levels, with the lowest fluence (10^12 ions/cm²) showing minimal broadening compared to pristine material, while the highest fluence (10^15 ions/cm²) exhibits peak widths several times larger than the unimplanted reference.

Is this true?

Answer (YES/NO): NO